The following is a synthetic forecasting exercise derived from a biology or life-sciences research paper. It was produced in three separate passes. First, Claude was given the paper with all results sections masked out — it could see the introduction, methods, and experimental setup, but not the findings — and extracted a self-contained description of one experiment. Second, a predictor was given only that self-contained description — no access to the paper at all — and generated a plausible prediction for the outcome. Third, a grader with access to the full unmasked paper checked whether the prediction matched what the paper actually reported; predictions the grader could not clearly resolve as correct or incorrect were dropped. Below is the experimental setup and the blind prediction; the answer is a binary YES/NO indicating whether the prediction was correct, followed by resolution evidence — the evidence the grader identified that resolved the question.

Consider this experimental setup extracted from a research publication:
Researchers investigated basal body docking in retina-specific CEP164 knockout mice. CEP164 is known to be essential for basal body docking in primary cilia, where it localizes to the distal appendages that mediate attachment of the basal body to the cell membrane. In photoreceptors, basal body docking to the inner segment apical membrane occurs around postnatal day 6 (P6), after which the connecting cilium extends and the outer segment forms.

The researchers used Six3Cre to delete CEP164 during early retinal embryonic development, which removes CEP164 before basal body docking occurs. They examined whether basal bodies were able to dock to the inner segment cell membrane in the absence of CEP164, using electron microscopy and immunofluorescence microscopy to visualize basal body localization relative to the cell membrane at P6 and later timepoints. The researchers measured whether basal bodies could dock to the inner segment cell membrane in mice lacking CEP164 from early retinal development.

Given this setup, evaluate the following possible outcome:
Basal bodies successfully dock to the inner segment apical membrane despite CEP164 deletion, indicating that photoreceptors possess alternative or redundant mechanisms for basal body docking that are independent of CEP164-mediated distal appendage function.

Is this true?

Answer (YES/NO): NO